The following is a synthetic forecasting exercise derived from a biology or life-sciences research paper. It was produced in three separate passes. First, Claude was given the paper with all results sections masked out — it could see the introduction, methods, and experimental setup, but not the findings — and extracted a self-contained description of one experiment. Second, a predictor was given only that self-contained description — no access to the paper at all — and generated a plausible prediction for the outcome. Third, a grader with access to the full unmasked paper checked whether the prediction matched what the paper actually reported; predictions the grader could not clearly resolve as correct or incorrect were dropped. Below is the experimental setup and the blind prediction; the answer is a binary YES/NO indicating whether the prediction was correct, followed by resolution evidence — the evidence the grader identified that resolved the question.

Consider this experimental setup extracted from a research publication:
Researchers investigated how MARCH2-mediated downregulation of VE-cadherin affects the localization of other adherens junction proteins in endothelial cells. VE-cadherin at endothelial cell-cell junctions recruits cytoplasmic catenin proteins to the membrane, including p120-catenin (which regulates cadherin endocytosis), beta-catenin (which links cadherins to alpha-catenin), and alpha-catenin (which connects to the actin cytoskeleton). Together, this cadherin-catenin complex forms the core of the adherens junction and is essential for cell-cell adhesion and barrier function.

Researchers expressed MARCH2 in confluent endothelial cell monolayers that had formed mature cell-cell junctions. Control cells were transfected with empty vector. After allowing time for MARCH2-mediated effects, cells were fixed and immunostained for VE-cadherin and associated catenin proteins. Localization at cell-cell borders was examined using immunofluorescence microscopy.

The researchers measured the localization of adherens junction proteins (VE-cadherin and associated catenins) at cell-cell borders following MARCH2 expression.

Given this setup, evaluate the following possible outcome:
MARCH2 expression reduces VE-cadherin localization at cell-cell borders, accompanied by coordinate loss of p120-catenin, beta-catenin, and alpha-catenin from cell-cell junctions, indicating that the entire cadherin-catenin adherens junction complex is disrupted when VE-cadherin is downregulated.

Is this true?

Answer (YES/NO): NO